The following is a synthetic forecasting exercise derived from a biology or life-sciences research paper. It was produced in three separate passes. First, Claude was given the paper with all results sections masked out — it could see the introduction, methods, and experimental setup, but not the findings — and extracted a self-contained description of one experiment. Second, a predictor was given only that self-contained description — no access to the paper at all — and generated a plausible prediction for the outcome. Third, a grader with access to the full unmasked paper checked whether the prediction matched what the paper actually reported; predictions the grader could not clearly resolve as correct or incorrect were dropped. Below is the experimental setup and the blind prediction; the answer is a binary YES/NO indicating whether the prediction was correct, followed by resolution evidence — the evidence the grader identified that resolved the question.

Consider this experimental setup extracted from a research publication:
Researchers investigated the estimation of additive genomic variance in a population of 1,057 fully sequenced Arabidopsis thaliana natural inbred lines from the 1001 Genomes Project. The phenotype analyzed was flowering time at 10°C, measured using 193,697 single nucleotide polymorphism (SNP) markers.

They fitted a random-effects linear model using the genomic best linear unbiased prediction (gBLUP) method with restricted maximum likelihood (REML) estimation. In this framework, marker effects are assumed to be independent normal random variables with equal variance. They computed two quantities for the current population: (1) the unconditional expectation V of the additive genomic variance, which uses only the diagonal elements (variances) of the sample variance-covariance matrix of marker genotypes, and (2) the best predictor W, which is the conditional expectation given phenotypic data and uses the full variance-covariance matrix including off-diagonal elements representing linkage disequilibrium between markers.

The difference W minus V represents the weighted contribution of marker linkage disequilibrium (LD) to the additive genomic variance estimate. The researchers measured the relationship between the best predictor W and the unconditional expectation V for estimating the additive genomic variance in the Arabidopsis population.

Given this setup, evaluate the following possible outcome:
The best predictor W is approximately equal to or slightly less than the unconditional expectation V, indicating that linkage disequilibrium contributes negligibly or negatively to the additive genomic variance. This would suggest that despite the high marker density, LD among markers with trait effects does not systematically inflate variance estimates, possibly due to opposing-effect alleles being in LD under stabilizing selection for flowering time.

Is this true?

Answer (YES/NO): NO